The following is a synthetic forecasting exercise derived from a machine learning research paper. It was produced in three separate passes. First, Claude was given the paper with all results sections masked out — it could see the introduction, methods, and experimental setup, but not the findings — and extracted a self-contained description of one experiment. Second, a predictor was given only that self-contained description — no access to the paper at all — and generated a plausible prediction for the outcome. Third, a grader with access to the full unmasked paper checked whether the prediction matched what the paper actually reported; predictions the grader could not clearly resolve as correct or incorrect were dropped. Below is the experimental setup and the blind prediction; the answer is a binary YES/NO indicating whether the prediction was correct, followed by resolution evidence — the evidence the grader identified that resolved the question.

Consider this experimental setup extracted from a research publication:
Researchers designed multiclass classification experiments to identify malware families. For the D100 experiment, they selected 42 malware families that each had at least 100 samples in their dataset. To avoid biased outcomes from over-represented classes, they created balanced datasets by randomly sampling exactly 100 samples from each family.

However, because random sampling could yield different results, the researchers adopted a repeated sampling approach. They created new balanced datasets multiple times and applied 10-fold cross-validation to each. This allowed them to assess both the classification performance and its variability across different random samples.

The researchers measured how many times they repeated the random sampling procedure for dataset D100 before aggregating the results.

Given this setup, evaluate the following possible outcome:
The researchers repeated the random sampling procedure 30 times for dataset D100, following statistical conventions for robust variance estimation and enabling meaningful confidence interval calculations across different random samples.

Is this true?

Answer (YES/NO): NO